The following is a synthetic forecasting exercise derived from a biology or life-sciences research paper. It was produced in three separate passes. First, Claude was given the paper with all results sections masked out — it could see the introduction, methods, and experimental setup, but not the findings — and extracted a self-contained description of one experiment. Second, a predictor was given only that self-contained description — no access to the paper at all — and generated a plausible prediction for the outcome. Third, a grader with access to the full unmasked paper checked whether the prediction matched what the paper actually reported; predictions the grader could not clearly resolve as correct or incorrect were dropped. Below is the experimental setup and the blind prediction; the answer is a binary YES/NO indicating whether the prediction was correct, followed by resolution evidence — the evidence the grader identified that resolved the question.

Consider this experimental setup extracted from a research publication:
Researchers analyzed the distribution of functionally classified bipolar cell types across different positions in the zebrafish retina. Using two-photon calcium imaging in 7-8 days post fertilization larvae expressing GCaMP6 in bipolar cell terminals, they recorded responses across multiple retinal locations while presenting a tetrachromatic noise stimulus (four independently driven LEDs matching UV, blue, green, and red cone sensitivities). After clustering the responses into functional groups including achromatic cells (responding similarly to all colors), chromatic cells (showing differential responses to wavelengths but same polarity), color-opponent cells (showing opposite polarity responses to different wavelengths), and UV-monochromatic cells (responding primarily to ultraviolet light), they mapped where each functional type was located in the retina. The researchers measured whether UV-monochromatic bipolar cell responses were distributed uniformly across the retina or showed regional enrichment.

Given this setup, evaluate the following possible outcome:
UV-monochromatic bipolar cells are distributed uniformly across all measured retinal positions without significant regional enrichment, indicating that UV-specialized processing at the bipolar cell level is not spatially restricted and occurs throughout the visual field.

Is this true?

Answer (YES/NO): NO